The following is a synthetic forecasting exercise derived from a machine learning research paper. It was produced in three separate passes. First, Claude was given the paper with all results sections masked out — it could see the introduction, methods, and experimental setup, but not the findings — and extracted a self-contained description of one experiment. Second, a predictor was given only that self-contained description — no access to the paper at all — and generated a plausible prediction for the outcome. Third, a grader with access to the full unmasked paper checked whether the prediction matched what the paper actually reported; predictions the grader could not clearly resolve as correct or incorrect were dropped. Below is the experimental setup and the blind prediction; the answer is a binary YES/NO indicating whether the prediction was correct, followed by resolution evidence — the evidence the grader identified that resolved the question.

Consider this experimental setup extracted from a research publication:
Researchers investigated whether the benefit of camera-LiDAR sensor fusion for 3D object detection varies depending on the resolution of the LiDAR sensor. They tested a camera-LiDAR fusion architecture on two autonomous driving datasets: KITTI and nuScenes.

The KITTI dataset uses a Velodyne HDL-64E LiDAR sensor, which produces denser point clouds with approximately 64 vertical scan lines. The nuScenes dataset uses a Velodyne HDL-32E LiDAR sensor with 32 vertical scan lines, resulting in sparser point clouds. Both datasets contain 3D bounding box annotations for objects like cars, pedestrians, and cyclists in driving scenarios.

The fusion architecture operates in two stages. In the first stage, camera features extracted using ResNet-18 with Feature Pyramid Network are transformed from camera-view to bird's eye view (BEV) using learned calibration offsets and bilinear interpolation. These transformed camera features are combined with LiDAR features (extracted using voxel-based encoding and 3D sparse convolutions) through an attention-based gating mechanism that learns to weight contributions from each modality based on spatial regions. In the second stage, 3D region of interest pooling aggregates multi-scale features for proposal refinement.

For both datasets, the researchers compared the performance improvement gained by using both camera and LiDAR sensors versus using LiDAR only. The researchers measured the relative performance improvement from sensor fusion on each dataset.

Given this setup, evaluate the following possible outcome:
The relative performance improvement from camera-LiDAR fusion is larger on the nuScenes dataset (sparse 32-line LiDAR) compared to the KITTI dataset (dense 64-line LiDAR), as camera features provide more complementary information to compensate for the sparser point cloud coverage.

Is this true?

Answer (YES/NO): YES